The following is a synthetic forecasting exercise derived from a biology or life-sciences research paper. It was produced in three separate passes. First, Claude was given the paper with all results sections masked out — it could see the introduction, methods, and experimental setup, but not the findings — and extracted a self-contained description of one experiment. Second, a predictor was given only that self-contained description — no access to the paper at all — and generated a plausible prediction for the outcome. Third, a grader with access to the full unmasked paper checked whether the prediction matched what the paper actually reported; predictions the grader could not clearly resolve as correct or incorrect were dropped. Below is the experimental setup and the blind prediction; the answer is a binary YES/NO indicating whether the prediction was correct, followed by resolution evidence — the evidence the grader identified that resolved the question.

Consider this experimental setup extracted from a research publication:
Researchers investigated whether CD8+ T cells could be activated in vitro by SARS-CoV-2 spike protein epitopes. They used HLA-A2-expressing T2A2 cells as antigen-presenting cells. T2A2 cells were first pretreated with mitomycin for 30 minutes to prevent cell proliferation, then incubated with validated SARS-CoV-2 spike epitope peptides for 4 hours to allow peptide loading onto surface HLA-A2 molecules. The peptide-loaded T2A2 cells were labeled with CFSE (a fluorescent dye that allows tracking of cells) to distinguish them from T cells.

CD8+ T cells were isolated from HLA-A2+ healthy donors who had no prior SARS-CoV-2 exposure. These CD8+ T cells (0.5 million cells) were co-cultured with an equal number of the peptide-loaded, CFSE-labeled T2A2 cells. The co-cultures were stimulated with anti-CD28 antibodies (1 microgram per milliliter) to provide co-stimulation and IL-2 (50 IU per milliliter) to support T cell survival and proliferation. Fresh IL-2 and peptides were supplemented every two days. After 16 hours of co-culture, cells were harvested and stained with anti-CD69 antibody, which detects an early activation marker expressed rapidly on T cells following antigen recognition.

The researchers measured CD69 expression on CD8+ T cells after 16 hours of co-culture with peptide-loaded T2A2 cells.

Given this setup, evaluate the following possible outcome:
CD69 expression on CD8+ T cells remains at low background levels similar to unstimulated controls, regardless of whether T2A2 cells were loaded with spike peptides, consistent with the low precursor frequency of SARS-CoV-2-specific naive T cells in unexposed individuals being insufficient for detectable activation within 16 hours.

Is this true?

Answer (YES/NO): NO